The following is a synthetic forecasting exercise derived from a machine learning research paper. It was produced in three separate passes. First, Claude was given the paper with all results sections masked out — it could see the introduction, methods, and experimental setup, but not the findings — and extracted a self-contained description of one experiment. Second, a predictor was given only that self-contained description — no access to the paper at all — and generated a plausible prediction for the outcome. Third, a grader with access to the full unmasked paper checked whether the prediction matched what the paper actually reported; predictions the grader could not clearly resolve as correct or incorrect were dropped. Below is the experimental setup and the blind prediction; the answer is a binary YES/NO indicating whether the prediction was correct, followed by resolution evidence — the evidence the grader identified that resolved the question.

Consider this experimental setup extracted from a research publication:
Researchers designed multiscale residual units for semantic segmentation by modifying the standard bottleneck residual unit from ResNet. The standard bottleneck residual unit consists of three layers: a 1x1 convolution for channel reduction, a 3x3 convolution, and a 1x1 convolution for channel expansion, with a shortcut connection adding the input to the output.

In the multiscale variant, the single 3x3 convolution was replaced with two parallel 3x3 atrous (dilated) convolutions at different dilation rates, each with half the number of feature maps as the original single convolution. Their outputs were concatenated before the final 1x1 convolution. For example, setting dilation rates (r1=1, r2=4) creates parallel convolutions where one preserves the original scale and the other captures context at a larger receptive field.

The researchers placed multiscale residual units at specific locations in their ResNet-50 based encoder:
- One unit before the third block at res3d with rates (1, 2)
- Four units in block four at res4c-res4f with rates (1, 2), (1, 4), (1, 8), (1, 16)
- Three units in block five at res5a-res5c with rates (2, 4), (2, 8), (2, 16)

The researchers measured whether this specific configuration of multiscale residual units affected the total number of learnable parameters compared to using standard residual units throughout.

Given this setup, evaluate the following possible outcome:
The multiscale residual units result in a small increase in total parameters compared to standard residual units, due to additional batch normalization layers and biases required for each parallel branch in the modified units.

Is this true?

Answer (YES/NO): NO